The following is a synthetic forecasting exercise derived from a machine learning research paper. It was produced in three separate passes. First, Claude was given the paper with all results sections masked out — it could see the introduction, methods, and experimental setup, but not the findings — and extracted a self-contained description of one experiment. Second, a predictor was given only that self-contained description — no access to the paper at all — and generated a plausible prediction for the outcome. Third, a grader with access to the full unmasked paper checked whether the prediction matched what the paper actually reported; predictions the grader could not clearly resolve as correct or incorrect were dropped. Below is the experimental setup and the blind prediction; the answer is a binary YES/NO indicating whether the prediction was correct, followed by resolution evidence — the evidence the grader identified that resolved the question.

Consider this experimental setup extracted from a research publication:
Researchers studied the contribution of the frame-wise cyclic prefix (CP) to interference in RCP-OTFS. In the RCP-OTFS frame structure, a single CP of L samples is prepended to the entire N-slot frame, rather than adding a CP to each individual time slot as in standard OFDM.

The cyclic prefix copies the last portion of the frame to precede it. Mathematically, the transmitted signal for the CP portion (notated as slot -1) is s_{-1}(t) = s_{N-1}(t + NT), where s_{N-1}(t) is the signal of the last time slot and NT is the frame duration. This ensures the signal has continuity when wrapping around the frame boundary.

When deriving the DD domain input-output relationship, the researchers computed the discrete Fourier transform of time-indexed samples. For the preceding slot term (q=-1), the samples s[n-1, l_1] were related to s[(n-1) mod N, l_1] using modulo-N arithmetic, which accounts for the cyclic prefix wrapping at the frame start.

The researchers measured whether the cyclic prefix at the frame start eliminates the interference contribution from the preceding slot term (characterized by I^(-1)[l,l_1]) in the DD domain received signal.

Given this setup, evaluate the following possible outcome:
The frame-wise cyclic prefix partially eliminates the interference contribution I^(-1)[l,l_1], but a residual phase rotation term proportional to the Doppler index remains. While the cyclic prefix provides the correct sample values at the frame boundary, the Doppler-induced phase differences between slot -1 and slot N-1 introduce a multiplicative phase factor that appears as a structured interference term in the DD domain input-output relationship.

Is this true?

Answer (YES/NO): NO